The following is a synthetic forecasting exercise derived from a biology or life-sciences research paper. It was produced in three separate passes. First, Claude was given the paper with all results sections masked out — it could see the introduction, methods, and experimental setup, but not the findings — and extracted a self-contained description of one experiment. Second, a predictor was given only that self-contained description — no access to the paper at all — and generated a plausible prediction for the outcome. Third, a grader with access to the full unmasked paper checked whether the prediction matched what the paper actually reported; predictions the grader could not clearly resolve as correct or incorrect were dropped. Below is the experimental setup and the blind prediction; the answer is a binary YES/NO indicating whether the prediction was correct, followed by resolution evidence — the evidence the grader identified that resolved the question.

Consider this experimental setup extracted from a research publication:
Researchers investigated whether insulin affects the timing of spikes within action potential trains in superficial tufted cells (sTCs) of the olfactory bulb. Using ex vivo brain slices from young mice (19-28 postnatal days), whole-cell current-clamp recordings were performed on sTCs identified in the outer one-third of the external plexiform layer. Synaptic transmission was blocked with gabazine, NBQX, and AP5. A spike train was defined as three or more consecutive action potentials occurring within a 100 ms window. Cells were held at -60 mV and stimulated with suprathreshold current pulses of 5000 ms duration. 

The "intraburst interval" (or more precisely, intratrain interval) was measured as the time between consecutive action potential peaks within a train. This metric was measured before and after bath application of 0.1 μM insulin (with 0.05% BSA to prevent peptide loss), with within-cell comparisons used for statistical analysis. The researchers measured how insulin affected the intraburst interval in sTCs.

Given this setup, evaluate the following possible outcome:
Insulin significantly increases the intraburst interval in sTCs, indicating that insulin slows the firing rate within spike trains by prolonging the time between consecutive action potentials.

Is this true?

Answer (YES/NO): NO